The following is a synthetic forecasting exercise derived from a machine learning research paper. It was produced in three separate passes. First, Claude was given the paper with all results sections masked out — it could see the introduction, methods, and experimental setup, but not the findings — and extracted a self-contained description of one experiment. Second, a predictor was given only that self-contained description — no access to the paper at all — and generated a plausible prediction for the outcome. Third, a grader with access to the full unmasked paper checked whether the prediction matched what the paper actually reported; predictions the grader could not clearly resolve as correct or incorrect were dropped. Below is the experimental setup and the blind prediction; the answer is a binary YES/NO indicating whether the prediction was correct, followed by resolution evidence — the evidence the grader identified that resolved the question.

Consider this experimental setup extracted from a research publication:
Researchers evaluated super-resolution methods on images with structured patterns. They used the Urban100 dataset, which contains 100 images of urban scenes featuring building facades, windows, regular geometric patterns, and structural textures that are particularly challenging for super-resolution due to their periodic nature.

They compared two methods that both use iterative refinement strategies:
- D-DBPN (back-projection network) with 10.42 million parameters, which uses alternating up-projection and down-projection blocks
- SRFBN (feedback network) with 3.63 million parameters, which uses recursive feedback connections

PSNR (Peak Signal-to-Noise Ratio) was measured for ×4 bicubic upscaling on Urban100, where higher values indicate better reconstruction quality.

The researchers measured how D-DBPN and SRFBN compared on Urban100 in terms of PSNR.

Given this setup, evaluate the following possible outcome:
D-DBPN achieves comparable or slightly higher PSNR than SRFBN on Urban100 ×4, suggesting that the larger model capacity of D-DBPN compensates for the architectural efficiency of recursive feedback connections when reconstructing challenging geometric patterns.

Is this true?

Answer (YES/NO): NO